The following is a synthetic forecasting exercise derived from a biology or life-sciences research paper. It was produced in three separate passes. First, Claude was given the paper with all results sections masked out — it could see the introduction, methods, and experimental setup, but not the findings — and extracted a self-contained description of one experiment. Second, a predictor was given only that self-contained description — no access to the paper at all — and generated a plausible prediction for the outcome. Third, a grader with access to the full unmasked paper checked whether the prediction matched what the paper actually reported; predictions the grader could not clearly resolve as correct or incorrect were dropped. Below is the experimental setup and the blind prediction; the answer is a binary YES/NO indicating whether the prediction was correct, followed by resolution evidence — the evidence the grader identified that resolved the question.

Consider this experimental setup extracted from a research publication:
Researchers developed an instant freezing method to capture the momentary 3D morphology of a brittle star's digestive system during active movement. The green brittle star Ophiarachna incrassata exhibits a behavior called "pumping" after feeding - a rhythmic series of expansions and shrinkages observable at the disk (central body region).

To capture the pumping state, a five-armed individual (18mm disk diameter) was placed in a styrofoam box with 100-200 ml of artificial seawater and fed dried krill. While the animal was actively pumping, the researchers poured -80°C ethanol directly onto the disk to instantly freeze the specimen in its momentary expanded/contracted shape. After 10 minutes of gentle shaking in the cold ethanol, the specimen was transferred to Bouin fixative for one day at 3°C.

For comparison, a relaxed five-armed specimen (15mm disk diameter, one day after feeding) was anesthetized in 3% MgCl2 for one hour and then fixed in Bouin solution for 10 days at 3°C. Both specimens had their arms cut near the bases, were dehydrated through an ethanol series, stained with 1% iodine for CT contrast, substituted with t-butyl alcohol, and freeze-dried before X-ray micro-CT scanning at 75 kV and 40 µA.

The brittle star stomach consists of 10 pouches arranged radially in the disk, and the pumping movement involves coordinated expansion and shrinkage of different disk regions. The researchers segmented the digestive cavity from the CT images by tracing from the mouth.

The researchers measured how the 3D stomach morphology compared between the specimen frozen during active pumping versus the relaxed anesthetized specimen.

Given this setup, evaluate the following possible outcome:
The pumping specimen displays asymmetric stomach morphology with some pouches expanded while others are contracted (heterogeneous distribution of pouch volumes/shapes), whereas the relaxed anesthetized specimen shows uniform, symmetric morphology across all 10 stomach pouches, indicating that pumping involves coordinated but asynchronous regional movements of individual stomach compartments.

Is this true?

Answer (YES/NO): NO